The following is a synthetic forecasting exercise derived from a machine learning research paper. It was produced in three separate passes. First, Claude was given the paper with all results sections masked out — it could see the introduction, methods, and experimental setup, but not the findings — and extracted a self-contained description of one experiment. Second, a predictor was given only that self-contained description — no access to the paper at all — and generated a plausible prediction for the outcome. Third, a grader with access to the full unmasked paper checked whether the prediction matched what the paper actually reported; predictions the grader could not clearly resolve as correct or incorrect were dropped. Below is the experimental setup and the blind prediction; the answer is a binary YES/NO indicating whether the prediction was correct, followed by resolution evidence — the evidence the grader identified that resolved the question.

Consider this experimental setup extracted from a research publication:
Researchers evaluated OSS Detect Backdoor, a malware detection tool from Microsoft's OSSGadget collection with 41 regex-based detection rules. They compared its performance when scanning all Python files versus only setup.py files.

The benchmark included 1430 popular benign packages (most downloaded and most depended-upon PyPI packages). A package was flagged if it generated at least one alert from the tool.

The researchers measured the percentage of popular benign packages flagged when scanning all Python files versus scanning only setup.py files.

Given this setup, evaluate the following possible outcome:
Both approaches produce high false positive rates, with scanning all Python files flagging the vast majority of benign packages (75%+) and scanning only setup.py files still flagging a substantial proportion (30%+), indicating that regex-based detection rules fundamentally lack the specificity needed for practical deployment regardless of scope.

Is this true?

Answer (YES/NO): YES